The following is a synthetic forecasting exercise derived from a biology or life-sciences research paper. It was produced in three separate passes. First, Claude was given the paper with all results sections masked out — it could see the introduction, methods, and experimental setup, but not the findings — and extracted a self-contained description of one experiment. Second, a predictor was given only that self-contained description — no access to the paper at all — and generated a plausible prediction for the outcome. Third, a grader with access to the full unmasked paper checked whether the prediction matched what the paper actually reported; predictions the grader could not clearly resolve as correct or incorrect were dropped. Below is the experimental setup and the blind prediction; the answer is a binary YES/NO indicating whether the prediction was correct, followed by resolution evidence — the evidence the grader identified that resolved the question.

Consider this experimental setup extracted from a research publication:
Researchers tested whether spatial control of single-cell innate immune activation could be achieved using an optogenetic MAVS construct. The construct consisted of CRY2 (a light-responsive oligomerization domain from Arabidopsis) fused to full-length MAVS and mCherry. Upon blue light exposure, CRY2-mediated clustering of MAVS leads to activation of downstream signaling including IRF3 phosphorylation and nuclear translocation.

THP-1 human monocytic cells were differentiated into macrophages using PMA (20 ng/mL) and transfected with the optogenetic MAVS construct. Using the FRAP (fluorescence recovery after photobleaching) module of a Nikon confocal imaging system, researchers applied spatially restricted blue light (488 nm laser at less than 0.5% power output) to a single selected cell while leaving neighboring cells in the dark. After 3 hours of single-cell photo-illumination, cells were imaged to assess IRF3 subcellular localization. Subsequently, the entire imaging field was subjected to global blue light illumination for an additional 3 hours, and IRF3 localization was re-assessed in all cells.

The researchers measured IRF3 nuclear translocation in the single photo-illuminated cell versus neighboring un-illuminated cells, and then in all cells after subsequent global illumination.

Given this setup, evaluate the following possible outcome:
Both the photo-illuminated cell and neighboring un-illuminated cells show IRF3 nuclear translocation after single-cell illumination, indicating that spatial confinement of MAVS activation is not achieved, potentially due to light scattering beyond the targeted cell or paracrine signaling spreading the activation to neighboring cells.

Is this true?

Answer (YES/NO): NO